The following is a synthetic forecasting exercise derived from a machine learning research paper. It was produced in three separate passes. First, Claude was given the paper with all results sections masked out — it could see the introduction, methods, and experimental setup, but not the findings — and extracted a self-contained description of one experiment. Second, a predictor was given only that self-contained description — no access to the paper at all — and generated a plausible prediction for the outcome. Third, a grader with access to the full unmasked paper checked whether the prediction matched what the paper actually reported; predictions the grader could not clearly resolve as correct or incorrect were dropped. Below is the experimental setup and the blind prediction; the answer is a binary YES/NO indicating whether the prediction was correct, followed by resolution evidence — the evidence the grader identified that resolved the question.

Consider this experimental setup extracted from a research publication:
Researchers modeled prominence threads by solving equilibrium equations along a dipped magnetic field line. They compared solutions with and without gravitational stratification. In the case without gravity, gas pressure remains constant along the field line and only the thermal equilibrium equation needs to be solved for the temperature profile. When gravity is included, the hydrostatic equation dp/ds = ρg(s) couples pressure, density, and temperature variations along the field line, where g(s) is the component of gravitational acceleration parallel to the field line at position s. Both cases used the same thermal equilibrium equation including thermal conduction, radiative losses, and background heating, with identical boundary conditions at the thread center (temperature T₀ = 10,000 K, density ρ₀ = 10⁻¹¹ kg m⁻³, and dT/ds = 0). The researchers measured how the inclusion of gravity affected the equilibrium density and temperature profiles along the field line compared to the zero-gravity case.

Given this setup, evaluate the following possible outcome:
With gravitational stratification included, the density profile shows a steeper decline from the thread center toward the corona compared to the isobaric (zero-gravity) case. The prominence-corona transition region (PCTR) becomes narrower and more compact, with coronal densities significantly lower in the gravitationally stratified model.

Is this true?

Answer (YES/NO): NO